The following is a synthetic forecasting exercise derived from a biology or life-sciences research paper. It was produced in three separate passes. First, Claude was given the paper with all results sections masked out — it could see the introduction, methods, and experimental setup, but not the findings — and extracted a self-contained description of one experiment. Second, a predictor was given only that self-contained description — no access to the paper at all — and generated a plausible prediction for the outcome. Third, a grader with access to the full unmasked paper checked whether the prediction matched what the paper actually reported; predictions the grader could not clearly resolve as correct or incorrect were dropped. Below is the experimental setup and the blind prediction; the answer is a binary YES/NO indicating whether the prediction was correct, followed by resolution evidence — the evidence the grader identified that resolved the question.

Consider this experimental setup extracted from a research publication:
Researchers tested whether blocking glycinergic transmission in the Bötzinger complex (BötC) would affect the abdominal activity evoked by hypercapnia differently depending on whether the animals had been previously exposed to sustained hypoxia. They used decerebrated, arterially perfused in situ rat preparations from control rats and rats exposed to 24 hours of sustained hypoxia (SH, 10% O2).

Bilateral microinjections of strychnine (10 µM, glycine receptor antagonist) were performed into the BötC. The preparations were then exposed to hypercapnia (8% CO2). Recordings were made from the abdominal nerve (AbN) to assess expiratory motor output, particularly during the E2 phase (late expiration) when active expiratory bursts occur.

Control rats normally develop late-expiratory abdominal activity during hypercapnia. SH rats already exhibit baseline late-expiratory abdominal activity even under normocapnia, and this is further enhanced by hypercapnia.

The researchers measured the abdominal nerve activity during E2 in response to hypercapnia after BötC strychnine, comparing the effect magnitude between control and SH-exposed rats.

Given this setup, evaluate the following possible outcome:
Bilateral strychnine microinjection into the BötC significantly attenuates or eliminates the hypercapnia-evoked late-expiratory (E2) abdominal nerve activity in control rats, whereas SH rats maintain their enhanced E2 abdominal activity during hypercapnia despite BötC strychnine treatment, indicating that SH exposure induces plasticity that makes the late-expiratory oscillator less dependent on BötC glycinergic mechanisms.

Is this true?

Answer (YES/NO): NO